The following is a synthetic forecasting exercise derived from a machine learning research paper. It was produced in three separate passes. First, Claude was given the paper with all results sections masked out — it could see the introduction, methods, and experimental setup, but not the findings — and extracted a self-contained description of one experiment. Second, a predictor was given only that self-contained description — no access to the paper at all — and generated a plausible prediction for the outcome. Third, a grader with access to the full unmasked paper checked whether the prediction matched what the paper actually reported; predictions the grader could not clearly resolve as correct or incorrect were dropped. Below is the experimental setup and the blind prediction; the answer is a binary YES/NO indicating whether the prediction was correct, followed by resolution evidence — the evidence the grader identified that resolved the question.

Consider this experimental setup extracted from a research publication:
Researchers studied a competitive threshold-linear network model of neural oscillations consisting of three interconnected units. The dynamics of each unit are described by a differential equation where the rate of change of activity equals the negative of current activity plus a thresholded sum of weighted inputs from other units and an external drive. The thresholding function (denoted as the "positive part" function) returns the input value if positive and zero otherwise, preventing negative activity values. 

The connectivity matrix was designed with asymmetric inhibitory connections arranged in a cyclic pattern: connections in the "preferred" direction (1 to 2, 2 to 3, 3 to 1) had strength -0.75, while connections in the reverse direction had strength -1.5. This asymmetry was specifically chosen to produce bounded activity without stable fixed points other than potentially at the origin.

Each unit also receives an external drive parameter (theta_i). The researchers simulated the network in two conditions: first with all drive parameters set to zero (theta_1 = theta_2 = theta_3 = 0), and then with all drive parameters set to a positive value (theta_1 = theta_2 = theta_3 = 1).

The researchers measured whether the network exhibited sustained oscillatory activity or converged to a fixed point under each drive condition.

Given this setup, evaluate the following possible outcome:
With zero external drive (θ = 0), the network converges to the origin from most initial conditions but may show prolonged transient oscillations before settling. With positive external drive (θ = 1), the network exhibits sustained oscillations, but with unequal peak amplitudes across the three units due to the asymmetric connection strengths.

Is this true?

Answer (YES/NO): NO